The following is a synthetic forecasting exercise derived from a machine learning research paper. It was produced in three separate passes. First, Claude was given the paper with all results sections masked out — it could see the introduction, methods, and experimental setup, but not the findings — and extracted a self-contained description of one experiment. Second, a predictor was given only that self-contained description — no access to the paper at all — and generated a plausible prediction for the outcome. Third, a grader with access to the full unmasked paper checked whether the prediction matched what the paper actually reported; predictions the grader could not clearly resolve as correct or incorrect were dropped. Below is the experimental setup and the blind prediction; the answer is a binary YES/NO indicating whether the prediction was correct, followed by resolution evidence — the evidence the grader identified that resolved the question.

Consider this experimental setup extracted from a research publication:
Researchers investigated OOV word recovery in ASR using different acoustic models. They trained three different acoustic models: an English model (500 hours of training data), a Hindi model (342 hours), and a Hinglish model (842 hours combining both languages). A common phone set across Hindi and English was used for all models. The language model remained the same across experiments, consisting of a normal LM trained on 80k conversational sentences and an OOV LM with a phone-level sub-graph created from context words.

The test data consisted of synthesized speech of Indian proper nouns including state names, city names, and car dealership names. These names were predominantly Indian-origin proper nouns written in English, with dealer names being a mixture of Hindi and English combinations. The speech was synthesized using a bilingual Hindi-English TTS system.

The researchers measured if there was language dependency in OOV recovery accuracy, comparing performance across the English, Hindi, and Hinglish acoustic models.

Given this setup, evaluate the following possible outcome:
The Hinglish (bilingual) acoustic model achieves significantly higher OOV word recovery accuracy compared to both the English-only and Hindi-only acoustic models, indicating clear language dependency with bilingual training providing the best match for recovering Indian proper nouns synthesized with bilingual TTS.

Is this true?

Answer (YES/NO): NO